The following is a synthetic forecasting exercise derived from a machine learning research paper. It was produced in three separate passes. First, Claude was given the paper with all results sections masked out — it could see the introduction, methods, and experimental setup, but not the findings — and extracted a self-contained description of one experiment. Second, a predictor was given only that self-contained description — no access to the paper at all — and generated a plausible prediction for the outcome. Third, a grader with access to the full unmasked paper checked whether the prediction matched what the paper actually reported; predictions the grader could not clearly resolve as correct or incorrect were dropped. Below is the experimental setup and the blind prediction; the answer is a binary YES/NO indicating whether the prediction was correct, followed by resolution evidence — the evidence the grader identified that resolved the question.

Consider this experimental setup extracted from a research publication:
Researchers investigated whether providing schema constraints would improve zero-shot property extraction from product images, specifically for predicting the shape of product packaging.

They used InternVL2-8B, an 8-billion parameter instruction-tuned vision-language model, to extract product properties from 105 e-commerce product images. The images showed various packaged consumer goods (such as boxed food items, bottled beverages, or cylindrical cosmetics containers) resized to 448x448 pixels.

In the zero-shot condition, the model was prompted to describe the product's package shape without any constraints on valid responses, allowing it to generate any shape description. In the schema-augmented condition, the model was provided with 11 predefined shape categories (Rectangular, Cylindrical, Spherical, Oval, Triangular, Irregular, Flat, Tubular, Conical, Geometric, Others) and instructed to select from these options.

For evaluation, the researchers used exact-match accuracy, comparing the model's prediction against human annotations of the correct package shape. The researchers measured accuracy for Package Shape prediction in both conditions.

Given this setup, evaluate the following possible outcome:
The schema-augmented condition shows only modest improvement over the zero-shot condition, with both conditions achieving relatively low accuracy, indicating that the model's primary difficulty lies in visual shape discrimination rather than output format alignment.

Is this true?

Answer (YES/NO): NO